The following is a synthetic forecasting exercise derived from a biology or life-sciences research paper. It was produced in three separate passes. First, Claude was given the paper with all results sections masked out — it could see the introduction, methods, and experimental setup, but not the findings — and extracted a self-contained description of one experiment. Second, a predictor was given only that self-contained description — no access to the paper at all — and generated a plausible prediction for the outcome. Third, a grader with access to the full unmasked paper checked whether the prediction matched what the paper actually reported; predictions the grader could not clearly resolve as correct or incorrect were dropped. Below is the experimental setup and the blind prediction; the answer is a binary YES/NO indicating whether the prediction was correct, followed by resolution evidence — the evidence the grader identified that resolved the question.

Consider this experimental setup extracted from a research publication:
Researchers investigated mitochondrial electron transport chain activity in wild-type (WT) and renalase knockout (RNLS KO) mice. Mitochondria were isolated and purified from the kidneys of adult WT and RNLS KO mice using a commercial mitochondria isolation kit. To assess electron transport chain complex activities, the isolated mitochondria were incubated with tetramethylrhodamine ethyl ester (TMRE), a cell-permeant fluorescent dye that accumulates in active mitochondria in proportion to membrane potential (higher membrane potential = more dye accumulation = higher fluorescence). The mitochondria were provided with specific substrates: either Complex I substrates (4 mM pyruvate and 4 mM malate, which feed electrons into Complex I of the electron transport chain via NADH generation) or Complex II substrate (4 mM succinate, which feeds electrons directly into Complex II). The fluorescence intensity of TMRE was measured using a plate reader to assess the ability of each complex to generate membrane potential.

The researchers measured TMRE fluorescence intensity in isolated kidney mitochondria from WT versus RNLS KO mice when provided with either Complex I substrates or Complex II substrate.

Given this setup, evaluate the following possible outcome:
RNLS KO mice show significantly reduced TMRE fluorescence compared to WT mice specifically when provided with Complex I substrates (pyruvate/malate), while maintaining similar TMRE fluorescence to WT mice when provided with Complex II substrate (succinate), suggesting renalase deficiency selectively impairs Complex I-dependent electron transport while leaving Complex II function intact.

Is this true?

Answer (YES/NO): NO